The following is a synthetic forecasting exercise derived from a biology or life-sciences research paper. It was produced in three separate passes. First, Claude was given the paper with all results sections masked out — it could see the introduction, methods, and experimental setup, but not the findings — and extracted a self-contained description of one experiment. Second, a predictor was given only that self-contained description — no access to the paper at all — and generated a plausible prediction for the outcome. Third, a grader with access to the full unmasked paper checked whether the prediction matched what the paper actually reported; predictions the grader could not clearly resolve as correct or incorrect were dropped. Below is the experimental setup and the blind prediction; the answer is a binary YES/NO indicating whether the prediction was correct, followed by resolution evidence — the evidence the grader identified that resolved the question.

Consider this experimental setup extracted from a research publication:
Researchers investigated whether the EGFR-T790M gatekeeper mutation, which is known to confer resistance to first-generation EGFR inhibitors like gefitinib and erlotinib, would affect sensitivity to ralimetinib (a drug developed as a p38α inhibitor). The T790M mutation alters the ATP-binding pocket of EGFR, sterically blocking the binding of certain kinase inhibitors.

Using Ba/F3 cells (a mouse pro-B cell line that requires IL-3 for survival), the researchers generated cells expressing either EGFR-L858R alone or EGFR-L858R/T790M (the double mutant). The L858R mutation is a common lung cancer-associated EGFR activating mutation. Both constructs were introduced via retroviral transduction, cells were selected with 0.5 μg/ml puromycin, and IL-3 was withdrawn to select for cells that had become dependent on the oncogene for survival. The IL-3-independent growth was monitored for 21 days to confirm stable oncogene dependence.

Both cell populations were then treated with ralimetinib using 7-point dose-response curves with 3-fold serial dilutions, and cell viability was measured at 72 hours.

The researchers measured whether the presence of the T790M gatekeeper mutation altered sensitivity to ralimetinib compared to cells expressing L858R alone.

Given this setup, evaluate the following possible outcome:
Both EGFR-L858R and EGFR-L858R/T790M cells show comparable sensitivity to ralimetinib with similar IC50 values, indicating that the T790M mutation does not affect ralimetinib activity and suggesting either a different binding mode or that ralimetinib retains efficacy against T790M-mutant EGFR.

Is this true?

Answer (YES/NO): NO